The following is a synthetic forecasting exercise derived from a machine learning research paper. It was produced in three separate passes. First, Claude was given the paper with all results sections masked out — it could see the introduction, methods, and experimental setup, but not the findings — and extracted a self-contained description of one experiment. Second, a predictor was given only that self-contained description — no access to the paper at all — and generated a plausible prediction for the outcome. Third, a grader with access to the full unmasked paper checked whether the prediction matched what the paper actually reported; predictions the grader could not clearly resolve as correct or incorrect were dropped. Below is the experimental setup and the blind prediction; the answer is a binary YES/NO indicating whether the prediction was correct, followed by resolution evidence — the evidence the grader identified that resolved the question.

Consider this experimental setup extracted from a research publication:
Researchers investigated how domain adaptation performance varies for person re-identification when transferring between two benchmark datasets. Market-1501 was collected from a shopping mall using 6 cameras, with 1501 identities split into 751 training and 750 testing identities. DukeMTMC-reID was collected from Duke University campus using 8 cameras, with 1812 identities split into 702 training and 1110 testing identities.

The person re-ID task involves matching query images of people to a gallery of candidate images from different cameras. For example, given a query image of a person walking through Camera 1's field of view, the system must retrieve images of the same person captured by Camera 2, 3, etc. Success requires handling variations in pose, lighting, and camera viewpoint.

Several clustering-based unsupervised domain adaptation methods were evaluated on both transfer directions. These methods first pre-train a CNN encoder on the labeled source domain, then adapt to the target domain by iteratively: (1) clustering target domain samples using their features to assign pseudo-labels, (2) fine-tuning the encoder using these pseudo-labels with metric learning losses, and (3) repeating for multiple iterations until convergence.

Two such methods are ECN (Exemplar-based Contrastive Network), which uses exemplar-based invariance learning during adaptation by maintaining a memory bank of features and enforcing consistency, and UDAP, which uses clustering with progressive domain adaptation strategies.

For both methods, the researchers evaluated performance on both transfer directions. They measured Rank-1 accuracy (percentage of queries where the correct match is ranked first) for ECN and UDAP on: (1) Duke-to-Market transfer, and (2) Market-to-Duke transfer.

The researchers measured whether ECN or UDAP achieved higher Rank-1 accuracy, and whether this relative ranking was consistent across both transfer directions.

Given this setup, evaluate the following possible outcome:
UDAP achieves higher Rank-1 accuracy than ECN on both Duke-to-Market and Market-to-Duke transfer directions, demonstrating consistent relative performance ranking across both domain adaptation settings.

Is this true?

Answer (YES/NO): YES